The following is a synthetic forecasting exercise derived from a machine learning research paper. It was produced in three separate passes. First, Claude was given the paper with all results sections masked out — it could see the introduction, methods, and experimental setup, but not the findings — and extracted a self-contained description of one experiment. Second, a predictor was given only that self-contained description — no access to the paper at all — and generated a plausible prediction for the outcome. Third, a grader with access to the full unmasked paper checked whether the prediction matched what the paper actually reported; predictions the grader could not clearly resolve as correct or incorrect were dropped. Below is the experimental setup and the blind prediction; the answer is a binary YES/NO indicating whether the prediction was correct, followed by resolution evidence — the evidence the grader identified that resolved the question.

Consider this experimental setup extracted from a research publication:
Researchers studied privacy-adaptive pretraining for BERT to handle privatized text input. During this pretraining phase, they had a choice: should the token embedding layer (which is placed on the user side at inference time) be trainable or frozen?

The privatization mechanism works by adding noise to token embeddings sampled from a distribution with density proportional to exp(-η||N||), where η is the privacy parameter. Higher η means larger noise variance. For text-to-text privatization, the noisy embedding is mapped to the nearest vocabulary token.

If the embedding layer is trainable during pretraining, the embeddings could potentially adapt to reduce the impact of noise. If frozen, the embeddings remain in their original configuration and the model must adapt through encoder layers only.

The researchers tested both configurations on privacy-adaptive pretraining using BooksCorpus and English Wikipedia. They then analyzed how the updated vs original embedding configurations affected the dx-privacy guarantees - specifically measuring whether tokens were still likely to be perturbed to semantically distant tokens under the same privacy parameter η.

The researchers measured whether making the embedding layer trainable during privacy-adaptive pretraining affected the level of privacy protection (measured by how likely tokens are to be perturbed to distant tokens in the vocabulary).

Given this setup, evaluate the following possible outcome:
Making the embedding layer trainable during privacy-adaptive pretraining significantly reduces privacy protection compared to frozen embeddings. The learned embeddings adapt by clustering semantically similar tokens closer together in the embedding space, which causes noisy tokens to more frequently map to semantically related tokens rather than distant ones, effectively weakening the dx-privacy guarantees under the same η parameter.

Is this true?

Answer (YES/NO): YES